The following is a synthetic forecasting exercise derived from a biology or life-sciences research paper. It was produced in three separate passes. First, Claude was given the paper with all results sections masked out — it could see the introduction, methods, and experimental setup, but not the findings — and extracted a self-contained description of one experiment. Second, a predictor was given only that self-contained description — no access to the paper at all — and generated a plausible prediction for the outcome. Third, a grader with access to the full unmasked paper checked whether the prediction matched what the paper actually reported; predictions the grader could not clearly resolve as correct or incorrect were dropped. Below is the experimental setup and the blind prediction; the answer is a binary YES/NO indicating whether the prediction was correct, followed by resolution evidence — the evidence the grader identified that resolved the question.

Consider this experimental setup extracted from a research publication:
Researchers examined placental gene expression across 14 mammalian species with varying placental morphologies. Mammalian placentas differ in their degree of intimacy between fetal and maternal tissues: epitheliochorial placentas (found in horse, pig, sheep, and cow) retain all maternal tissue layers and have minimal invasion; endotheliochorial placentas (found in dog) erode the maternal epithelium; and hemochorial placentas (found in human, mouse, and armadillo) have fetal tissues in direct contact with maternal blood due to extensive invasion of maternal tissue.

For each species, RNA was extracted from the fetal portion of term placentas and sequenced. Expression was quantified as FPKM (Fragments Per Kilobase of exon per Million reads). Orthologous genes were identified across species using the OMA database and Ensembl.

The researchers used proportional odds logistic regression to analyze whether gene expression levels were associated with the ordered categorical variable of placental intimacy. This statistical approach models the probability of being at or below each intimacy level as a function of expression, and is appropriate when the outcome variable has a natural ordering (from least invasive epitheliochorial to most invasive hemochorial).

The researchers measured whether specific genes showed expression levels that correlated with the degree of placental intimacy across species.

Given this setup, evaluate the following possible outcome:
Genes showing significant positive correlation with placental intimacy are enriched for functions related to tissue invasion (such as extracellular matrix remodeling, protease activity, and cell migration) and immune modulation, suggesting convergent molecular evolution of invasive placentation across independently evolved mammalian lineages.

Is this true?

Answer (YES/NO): NO